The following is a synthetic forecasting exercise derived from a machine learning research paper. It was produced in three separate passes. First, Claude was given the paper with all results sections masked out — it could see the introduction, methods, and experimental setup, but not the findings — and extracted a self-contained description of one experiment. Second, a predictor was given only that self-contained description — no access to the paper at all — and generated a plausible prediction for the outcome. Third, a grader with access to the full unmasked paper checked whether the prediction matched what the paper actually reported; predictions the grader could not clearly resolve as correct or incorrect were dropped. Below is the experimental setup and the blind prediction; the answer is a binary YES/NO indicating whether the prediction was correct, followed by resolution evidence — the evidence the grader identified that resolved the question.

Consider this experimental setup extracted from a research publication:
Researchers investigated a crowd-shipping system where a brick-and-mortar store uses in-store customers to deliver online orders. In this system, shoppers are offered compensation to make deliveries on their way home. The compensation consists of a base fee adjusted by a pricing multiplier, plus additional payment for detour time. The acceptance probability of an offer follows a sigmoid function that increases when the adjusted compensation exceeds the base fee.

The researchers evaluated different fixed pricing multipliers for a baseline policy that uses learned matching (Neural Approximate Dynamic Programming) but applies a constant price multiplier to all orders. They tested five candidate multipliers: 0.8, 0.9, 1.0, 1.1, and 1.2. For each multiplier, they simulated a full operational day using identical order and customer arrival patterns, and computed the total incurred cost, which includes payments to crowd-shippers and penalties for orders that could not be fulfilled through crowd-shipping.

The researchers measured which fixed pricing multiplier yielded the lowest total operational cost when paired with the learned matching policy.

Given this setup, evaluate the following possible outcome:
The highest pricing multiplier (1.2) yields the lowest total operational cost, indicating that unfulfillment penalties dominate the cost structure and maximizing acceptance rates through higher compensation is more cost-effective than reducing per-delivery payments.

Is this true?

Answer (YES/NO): NO